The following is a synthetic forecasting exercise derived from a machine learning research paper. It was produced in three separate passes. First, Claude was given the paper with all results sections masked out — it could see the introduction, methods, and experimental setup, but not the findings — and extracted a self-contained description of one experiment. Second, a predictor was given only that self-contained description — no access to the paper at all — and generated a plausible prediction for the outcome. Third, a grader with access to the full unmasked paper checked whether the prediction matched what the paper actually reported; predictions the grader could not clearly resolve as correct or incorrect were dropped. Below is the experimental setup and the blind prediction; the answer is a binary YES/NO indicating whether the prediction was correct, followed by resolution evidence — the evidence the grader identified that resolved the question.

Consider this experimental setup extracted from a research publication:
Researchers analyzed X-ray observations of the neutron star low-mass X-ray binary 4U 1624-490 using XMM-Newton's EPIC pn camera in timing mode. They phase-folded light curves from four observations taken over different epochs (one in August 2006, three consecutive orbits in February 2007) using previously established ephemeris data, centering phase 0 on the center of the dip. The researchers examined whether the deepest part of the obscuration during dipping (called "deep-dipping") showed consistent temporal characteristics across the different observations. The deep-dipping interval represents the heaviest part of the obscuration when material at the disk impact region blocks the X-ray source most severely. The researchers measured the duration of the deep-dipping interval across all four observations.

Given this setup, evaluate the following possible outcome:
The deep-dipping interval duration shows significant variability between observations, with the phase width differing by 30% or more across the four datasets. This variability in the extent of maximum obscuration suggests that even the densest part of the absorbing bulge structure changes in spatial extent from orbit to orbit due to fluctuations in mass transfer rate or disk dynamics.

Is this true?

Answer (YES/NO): NO